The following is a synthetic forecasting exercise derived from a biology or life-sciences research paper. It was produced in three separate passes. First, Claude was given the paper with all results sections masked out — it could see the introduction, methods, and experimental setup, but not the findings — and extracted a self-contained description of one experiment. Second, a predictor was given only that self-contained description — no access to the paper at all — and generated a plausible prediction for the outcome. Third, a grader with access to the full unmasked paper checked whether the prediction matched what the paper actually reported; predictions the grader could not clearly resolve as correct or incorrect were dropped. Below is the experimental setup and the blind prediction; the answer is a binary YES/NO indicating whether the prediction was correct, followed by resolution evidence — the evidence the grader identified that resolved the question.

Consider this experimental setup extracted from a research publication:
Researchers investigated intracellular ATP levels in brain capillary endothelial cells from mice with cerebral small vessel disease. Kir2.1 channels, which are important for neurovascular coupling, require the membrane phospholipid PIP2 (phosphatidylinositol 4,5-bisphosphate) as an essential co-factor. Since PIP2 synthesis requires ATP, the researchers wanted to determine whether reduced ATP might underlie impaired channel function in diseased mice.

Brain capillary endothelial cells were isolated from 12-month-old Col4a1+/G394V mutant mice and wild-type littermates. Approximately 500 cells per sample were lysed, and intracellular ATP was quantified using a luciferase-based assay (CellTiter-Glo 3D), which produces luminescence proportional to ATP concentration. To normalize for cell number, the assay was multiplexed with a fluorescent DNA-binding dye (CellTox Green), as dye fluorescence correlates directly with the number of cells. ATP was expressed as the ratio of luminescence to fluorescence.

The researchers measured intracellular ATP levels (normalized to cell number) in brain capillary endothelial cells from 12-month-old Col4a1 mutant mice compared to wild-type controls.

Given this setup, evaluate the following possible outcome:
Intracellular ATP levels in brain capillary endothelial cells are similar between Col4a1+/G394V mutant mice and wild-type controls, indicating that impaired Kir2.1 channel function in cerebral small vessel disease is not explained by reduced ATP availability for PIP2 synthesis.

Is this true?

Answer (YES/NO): YES